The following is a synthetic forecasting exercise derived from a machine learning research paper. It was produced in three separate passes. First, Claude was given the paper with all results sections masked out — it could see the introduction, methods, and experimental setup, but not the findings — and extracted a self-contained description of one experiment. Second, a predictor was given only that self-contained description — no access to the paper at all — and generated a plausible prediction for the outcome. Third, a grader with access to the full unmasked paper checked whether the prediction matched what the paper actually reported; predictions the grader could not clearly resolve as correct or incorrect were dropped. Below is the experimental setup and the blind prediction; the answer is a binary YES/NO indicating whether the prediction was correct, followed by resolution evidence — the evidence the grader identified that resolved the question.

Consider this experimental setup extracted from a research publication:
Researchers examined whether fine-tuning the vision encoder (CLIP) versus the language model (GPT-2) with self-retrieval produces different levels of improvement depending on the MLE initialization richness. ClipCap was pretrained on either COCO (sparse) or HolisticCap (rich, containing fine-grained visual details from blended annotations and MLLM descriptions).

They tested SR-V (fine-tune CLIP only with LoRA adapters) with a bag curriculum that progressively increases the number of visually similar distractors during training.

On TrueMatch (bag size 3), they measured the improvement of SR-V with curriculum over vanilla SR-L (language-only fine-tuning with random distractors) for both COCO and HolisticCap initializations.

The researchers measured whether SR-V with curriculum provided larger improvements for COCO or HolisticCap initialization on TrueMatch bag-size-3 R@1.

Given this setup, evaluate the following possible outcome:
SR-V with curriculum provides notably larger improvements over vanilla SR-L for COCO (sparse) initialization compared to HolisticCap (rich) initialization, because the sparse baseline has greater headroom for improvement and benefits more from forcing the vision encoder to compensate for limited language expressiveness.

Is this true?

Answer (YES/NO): YES